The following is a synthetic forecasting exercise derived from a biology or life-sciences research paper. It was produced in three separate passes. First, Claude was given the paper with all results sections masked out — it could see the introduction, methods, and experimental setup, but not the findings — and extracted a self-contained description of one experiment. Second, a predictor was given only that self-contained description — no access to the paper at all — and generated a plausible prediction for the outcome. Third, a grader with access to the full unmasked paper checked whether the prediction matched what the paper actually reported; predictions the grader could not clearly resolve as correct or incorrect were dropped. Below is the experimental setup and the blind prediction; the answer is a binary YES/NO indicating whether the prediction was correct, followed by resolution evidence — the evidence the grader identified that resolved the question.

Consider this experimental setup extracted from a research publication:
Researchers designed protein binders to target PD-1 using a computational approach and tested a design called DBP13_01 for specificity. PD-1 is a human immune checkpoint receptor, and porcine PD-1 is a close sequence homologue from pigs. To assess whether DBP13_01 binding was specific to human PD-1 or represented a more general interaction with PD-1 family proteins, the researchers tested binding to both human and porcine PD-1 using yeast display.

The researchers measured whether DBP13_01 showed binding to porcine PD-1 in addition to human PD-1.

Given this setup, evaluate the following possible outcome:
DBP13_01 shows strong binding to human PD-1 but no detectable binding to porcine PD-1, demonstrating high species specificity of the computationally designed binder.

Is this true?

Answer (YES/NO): YES